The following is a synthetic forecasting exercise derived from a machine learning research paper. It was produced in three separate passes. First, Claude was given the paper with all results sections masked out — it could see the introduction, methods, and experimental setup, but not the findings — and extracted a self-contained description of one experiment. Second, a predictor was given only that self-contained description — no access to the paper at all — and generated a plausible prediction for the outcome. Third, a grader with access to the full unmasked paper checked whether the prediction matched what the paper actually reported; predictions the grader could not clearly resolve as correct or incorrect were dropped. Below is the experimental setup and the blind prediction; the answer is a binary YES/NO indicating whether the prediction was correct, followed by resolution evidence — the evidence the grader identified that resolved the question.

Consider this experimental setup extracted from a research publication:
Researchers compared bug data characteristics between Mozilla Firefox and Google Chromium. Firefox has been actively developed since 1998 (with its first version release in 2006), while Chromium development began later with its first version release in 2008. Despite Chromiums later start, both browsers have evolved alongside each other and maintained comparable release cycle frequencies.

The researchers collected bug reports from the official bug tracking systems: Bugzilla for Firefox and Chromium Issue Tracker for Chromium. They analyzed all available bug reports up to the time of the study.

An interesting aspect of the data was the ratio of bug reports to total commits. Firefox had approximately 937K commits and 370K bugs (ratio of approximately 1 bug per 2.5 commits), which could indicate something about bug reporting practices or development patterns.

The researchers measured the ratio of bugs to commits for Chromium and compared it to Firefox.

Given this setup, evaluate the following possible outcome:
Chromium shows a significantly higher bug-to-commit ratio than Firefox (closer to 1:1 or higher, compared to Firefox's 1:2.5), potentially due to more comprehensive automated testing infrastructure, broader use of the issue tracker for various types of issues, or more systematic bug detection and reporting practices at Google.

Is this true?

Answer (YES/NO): NO